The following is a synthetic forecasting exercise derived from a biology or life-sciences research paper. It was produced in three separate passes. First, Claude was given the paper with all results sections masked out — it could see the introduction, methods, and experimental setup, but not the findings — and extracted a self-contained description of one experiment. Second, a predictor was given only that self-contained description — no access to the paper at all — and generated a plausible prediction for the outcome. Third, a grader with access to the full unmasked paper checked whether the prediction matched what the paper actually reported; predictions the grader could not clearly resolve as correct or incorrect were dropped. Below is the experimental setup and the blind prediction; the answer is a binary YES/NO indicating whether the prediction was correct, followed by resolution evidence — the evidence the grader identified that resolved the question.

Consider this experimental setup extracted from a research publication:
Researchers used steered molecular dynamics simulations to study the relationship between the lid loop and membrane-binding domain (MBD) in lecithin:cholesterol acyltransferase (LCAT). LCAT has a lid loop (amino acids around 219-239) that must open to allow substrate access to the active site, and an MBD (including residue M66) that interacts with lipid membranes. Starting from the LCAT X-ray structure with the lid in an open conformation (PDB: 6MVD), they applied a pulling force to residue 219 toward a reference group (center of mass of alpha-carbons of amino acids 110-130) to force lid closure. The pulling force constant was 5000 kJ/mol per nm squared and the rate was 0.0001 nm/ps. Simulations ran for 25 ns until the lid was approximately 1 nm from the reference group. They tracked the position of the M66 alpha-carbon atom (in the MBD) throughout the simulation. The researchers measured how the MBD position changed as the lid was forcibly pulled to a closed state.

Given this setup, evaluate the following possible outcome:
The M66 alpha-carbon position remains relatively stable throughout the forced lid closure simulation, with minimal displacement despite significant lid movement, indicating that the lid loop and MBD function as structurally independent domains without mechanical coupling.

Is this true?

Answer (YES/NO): NO